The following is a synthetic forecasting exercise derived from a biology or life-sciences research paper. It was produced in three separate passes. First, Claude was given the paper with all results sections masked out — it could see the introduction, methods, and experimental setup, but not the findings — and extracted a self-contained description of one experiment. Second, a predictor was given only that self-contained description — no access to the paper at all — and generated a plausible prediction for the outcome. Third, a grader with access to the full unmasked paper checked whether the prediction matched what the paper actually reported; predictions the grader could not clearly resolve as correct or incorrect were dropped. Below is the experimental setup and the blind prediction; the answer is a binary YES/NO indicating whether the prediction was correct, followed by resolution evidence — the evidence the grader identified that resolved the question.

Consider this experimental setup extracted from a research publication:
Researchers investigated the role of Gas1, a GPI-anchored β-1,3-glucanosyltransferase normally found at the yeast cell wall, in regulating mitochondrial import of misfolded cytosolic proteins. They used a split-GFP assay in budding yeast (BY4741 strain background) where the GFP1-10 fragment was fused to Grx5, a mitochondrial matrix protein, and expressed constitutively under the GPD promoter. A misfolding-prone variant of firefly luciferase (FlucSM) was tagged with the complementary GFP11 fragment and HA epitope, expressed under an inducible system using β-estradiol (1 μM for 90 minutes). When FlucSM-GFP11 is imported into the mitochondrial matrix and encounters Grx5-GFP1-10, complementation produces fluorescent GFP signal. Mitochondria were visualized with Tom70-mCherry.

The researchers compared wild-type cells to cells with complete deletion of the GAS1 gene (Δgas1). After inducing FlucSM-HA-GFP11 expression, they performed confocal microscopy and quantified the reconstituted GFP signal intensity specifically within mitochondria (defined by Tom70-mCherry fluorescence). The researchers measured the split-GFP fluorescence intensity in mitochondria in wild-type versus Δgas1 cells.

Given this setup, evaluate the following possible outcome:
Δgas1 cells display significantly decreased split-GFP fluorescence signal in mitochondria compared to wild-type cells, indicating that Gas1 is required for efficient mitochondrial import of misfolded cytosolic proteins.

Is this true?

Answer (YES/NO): YES